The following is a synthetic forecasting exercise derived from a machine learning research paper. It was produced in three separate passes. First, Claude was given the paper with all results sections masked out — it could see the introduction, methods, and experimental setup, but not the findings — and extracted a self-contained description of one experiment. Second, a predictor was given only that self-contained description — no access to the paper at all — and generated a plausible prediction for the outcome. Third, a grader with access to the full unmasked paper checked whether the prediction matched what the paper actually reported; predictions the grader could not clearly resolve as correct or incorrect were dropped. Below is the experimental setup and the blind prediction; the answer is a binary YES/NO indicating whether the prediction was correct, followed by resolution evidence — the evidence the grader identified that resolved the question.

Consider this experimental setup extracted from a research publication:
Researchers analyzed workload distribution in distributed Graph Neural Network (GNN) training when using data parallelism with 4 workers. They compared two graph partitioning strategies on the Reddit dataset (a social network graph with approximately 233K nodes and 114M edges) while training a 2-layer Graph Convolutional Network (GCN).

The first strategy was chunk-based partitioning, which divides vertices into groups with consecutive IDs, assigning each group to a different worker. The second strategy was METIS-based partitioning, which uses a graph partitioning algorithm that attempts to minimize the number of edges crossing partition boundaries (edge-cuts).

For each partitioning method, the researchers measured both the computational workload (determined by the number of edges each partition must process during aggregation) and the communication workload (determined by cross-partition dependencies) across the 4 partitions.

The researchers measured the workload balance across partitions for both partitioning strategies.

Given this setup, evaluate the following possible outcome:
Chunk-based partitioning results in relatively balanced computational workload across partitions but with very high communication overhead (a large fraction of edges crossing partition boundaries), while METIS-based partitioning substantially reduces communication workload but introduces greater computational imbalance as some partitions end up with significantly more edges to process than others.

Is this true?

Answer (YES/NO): NO